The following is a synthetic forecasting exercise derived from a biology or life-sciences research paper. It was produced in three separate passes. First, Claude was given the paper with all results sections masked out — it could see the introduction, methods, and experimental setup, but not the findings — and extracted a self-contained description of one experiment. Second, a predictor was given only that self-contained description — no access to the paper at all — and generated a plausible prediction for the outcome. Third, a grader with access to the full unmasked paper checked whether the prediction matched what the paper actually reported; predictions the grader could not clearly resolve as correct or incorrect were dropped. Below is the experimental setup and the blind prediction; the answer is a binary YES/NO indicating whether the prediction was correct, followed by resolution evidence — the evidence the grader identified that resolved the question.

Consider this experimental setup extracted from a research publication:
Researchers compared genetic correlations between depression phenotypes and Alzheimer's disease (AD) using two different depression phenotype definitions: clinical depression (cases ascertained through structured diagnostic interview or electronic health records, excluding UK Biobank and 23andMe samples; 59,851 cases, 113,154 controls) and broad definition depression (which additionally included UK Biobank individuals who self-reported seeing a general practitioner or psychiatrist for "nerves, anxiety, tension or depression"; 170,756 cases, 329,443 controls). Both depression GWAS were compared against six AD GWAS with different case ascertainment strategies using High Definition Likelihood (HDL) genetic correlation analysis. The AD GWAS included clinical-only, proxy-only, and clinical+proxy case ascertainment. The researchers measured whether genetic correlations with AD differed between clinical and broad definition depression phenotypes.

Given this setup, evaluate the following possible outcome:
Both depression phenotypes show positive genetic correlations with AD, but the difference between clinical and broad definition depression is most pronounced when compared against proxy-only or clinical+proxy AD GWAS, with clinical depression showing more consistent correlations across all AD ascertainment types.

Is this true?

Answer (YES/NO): NO